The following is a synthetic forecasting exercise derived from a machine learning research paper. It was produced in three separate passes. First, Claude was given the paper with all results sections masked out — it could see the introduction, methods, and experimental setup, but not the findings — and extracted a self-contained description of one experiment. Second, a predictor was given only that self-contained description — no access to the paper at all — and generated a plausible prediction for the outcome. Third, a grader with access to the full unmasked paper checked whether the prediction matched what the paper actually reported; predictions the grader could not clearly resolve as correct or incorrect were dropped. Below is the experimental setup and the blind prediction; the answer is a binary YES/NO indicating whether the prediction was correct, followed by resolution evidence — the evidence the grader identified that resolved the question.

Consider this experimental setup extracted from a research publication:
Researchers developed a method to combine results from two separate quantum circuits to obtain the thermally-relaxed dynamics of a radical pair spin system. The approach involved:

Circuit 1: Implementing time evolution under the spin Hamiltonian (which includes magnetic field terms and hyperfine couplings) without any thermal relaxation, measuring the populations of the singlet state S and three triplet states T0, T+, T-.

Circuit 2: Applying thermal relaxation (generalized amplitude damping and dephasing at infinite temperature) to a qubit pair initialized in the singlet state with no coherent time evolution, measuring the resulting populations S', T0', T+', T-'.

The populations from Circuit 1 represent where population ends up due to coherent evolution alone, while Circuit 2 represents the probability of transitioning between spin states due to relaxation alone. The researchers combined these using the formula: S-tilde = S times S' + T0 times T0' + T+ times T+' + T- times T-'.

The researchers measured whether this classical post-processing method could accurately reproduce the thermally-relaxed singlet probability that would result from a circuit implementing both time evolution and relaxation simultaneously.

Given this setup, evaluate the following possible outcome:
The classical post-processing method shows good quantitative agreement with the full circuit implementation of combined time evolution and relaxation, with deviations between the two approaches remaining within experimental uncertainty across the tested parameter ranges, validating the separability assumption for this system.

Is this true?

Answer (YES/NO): YES